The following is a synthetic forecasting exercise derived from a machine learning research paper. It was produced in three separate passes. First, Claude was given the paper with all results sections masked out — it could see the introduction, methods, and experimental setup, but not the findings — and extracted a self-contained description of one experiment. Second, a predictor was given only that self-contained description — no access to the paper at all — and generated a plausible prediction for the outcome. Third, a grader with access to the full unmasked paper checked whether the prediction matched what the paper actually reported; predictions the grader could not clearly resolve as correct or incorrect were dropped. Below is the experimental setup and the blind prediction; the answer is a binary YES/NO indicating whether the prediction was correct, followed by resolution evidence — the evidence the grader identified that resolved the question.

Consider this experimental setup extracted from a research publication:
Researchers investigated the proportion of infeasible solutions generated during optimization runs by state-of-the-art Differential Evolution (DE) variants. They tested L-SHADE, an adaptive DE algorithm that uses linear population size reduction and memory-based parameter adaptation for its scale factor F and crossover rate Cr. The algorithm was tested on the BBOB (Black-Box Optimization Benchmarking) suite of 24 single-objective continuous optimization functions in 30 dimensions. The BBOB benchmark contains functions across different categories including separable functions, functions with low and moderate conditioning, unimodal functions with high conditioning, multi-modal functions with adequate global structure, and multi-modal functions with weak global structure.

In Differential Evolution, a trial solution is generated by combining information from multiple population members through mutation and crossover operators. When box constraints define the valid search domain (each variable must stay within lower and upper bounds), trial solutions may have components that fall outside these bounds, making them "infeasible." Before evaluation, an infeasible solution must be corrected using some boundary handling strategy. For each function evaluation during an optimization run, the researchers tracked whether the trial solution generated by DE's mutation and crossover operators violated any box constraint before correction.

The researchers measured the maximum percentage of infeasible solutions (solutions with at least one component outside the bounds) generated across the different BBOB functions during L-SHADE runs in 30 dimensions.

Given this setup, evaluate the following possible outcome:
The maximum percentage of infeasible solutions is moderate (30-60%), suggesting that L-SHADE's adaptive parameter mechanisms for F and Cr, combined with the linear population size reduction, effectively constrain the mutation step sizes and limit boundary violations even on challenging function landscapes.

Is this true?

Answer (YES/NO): NO